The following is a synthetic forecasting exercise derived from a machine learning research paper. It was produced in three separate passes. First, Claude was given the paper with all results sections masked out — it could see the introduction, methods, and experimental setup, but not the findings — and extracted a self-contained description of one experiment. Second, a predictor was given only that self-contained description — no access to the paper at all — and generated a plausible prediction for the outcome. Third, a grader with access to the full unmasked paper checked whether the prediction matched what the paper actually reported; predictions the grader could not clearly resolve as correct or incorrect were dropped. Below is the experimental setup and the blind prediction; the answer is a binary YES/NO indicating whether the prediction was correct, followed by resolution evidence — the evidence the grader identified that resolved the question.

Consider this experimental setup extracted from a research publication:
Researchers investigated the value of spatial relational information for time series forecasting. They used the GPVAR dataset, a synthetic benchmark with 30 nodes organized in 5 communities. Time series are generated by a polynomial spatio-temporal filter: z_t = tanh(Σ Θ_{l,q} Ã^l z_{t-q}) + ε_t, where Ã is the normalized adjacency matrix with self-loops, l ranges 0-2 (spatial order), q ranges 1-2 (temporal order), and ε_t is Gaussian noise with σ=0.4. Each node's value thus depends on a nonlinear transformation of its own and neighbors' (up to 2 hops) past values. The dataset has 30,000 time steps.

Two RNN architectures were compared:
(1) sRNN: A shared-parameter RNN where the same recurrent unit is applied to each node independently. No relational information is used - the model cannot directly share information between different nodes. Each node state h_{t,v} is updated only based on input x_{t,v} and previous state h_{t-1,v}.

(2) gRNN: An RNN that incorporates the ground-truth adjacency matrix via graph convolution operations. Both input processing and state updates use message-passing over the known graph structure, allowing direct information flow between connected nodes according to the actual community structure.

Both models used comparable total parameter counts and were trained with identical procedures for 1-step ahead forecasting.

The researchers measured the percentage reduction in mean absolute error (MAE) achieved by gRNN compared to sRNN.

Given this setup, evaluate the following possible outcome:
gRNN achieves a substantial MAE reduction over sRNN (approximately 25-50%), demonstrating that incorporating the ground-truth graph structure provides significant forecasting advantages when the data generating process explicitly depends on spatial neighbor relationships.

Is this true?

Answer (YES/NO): YES